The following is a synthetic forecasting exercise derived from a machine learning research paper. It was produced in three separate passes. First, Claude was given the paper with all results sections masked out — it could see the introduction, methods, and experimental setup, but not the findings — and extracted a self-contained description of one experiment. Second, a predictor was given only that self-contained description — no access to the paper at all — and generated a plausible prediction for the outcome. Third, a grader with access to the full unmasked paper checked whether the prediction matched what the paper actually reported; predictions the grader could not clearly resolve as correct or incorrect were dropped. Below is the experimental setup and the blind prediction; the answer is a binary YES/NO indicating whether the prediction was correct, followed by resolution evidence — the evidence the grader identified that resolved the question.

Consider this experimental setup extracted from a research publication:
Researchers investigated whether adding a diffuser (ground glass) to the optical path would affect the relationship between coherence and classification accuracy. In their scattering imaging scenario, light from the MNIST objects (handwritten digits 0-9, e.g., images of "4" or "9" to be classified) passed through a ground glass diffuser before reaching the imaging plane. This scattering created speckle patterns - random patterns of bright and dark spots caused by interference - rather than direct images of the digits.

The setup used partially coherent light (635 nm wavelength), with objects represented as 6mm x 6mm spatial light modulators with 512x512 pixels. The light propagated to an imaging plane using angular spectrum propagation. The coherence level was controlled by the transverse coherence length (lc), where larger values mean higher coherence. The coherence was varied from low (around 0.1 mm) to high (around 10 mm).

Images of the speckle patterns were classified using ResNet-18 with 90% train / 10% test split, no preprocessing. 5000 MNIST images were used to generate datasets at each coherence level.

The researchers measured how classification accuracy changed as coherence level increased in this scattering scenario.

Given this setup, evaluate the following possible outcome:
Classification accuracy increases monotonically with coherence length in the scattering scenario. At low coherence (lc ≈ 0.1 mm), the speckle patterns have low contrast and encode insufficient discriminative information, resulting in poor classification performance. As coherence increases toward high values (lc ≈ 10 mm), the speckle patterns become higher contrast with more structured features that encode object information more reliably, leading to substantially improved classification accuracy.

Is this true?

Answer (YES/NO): YES